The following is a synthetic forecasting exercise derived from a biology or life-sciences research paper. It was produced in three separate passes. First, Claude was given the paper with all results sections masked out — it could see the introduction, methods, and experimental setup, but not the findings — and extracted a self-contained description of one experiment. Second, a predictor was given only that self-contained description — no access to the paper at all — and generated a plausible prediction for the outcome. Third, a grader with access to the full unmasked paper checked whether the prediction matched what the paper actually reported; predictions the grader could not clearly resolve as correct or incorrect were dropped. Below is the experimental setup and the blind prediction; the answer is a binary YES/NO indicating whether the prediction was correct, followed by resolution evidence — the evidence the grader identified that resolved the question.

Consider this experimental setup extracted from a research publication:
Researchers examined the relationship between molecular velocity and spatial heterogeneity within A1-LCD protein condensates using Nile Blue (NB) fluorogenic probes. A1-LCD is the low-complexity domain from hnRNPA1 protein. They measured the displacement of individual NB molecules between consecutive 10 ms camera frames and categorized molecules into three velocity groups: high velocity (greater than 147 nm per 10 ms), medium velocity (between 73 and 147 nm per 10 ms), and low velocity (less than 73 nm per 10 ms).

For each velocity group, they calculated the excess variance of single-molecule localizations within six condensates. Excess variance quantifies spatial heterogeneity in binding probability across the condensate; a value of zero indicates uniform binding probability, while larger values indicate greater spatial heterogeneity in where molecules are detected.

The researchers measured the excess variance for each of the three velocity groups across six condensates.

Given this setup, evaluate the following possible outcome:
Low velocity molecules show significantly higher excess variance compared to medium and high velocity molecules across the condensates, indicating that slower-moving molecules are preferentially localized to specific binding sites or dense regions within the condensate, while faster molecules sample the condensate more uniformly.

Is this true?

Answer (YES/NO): YES